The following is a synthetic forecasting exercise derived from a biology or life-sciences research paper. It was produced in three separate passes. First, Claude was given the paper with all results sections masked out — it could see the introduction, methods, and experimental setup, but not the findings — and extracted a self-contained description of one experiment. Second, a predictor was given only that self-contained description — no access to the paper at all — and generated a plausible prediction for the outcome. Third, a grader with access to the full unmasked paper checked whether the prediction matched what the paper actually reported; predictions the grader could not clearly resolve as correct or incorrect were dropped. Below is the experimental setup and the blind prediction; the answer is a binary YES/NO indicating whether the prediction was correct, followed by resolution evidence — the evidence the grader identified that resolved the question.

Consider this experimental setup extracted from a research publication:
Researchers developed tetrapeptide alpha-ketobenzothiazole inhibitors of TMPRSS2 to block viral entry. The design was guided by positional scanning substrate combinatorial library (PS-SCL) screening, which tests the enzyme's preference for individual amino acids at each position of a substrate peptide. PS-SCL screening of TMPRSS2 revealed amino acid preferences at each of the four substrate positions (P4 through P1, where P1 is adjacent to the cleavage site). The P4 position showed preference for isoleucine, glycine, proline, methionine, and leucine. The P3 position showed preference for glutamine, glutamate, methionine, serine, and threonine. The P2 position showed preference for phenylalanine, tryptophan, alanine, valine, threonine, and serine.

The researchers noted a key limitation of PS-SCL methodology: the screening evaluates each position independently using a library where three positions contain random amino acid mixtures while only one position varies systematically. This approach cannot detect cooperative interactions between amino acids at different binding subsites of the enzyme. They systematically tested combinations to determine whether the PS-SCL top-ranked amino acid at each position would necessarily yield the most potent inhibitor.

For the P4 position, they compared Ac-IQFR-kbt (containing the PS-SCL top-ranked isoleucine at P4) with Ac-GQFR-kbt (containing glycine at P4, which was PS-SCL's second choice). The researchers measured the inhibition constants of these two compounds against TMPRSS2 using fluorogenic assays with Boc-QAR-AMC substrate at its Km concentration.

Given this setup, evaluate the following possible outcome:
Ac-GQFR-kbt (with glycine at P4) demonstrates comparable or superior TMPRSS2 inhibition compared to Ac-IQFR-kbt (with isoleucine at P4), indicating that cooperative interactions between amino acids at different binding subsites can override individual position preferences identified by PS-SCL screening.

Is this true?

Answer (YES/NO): YES